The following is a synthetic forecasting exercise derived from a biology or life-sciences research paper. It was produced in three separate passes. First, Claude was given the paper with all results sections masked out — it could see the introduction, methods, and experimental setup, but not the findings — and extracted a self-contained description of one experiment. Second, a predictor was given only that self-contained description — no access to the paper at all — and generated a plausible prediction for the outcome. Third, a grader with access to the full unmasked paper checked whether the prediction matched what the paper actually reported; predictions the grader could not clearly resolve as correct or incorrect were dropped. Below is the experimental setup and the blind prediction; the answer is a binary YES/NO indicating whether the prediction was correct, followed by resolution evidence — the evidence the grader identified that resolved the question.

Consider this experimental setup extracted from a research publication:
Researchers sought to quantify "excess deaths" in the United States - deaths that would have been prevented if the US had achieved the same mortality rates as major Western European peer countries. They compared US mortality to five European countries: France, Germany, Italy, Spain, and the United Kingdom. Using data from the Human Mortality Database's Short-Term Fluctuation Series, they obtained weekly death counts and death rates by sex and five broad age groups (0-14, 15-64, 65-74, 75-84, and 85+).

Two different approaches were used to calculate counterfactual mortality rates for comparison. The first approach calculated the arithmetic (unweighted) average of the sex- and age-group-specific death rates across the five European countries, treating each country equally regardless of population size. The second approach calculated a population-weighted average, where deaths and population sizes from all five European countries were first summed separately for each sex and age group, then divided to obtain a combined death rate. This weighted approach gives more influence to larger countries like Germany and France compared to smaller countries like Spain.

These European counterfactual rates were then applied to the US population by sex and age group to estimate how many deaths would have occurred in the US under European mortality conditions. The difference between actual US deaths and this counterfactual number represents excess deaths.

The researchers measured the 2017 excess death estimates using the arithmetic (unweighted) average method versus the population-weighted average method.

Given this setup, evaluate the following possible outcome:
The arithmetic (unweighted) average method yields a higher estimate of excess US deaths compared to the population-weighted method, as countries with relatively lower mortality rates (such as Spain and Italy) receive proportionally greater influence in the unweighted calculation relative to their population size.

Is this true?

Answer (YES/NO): YES